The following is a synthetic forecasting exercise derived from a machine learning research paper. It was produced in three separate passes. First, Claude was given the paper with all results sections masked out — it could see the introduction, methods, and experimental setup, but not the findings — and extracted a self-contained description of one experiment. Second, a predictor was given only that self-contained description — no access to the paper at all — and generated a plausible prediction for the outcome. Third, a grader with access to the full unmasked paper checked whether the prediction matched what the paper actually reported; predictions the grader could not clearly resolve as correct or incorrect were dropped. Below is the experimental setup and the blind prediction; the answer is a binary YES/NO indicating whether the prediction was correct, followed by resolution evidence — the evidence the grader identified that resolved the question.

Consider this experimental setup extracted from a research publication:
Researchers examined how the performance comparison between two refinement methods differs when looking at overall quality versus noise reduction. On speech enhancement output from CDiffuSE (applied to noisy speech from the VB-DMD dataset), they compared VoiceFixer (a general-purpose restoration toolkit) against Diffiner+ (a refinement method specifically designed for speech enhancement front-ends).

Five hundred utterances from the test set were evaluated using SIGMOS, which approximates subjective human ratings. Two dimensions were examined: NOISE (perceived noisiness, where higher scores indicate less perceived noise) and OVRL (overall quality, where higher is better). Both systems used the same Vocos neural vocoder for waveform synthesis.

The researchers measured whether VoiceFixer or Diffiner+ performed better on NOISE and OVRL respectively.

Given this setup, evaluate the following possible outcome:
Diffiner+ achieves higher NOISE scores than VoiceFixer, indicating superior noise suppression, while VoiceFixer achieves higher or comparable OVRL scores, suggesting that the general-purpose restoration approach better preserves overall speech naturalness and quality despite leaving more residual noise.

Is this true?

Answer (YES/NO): YES